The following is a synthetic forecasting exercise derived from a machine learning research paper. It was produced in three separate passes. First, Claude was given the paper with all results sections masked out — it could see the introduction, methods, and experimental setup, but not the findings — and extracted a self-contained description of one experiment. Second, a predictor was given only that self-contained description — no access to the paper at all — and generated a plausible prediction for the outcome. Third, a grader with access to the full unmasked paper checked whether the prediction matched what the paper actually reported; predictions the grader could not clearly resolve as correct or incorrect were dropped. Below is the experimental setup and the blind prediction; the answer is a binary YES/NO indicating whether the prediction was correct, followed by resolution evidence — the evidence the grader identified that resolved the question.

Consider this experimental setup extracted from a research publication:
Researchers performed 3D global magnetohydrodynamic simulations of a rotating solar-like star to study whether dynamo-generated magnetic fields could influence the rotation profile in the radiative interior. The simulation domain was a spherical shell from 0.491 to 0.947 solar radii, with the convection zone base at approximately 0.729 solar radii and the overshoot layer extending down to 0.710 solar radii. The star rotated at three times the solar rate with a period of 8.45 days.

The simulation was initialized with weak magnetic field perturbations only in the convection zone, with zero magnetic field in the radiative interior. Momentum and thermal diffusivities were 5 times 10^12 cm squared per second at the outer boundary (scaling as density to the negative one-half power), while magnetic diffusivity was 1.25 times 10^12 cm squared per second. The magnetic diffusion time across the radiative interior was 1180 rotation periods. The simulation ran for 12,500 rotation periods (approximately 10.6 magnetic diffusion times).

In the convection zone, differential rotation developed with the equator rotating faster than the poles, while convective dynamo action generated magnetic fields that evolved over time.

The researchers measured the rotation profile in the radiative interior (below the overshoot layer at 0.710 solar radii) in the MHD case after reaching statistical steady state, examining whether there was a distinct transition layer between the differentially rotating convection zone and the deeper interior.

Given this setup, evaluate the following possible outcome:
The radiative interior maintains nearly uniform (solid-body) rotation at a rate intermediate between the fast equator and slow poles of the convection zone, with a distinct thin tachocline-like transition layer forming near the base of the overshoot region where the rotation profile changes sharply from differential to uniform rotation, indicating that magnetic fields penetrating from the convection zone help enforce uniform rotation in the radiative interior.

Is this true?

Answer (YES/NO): YES